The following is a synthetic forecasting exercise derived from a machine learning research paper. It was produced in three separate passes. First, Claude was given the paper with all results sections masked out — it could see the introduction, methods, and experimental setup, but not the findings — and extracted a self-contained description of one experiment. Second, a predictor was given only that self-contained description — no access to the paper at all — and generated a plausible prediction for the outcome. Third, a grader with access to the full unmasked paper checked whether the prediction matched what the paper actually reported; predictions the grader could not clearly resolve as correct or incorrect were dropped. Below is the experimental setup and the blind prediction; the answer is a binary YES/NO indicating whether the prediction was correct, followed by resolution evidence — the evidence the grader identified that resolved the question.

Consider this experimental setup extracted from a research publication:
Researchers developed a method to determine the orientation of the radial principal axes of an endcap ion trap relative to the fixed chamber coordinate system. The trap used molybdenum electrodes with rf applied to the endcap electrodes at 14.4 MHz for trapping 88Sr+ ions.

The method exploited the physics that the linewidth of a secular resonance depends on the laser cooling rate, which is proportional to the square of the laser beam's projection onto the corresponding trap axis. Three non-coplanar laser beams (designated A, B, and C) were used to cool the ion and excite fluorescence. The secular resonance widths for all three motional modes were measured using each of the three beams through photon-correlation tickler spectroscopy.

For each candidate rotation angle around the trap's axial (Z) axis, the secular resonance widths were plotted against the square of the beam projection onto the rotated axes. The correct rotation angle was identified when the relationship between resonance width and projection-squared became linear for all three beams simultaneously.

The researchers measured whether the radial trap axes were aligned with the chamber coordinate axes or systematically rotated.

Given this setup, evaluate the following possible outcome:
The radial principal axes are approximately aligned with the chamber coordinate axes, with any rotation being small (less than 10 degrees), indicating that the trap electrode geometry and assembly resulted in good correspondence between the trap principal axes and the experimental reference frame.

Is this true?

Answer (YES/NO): NO